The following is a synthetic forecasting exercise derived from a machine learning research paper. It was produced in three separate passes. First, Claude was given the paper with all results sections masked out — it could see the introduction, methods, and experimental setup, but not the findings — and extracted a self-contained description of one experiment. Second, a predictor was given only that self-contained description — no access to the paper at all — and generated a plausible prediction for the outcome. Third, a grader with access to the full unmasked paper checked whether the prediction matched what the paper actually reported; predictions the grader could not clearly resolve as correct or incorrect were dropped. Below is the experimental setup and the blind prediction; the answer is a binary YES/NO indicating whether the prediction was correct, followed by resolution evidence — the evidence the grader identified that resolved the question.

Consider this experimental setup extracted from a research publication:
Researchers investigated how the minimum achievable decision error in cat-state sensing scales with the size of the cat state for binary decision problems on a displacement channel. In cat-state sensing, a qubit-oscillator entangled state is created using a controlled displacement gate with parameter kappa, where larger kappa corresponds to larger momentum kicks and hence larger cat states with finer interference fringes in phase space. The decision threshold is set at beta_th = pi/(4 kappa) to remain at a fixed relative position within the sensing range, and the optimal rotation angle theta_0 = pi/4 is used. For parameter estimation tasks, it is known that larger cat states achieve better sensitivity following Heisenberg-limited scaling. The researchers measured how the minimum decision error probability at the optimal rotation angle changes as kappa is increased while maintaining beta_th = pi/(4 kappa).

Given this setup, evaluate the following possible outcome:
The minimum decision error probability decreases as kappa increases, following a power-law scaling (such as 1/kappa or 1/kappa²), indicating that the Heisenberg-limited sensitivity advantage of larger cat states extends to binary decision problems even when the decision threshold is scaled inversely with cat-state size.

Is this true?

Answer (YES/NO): NO